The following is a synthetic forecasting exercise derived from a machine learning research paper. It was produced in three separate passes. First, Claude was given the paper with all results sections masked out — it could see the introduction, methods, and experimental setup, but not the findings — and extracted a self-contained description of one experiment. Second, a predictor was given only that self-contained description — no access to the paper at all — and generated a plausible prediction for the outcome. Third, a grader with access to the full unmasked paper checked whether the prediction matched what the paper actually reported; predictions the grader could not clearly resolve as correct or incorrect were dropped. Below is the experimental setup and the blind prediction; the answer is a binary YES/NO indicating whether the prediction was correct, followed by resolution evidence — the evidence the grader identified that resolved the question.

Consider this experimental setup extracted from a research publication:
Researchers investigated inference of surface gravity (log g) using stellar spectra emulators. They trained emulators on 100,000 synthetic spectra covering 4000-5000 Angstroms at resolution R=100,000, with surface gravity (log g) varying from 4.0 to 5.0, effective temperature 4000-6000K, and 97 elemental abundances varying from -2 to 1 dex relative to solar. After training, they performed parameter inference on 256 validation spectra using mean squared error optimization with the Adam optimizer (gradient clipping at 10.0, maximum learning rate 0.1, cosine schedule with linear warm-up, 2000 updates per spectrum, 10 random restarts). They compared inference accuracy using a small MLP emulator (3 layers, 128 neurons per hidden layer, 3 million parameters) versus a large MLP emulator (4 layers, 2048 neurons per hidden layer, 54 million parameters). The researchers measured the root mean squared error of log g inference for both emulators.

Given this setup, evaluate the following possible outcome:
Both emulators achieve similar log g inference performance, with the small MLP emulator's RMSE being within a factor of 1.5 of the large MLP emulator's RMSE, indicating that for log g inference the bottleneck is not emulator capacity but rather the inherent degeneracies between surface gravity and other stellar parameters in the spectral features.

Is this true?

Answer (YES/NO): NO